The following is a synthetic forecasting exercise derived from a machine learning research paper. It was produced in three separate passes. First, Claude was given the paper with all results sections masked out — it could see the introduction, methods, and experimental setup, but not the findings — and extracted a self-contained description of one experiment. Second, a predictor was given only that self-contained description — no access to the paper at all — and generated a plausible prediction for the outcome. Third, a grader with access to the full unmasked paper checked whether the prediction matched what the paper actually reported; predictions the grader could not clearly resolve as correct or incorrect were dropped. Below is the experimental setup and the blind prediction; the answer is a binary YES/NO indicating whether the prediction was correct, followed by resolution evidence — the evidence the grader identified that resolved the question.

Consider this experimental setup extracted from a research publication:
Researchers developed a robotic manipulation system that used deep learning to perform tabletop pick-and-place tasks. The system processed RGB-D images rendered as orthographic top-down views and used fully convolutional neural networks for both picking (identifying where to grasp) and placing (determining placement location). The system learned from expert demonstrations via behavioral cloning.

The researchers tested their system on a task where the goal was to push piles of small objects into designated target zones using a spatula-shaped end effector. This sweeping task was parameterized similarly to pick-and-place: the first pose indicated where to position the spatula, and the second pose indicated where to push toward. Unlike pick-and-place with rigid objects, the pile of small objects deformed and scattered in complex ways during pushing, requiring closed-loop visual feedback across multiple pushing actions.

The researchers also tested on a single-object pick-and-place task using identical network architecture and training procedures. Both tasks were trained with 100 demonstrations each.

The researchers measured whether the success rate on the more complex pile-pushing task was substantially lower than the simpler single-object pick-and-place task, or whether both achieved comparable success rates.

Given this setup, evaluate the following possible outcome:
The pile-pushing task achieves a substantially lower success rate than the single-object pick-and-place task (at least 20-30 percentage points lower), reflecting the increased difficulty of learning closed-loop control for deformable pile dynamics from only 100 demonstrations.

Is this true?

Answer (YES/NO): YES